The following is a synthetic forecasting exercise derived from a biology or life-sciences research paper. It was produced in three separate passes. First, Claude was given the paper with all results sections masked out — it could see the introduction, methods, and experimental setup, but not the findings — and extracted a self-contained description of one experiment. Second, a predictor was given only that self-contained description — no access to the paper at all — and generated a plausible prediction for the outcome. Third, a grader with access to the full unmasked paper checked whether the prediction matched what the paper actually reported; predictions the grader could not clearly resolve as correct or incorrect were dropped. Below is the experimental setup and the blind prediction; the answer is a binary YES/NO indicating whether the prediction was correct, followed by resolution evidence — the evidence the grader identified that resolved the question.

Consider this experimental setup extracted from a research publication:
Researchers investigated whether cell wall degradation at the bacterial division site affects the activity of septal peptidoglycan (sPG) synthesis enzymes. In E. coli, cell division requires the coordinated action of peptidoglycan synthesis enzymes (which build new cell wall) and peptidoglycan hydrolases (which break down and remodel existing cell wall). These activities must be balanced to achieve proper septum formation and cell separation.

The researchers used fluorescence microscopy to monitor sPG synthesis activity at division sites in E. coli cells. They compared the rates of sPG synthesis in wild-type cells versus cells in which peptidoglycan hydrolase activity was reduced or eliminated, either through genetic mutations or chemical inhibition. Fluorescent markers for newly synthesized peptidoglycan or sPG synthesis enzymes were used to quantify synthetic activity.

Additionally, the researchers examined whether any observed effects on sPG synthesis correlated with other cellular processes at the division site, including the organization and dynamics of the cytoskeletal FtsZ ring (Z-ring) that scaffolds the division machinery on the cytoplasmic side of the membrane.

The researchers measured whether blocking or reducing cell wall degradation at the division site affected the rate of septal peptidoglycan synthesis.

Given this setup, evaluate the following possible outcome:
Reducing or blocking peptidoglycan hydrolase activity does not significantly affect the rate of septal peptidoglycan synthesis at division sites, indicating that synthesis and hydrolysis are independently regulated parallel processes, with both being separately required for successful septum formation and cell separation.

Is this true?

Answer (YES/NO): NO